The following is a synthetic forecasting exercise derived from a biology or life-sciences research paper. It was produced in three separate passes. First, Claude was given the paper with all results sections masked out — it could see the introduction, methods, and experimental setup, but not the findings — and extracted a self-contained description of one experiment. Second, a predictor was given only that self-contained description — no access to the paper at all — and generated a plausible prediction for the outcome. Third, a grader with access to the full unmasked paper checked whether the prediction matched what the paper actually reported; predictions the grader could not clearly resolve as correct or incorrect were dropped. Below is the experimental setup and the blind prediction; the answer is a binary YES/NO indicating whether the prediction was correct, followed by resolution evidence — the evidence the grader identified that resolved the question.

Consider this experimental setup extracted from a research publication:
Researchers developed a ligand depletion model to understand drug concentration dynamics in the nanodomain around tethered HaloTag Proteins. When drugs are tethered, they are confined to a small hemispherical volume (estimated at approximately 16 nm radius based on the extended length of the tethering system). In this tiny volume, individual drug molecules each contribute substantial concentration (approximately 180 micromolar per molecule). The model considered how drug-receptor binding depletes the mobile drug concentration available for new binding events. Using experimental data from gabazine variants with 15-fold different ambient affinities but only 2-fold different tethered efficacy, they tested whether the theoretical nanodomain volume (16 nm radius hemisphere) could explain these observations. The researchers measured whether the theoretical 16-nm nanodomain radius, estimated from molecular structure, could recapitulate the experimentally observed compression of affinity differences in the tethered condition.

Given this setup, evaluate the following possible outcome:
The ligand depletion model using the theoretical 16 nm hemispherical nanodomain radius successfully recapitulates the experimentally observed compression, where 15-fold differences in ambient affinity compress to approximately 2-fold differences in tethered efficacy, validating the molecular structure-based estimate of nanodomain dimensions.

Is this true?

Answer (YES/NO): YES